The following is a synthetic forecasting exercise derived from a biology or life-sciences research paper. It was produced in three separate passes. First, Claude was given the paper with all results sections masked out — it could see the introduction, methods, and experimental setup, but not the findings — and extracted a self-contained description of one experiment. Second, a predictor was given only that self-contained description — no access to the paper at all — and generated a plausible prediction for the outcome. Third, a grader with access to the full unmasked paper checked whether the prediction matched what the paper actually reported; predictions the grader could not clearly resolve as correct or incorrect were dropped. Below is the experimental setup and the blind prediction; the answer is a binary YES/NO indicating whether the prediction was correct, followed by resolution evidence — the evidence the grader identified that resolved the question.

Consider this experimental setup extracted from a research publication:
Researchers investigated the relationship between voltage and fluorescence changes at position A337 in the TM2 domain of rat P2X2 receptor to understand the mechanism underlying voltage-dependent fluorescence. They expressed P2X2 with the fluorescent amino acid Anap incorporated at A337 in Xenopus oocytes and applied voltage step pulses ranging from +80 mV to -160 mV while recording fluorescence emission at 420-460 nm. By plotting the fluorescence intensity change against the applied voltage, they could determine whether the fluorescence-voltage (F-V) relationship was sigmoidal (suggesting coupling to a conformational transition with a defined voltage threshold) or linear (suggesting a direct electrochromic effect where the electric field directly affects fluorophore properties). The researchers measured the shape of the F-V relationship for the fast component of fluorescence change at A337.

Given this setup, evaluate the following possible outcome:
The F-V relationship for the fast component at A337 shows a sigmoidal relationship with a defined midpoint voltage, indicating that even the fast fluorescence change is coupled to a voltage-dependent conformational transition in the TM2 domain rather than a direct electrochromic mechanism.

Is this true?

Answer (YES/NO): NO